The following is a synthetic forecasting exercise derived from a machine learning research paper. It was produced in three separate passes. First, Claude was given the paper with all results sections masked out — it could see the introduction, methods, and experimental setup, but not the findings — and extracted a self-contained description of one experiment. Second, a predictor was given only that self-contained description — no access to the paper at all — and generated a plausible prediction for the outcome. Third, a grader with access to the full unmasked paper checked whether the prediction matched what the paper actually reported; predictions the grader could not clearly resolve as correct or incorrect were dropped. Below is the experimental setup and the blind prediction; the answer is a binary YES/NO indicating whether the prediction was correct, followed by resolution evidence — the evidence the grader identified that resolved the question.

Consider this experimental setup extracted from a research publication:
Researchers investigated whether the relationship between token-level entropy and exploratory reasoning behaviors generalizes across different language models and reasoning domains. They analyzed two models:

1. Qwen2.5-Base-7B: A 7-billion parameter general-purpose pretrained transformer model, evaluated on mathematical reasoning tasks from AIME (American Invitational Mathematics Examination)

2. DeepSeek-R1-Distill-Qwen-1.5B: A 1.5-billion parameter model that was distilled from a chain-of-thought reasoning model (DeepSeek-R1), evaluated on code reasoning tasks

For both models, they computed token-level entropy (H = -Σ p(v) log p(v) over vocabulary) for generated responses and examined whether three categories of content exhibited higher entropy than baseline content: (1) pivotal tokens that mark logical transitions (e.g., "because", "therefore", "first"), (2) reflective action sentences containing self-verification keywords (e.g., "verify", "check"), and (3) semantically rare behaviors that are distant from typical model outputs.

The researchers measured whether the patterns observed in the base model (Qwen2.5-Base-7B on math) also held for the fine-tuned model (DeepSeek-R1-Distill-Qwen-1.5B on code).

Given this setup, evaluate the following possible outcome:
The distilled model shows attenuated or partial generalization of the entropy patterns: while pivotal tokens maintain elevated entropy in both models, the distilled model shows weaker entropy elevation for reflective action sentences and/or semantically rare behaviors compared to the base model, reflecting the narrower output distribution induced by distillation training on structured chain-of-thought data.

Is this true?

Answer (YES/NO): NO